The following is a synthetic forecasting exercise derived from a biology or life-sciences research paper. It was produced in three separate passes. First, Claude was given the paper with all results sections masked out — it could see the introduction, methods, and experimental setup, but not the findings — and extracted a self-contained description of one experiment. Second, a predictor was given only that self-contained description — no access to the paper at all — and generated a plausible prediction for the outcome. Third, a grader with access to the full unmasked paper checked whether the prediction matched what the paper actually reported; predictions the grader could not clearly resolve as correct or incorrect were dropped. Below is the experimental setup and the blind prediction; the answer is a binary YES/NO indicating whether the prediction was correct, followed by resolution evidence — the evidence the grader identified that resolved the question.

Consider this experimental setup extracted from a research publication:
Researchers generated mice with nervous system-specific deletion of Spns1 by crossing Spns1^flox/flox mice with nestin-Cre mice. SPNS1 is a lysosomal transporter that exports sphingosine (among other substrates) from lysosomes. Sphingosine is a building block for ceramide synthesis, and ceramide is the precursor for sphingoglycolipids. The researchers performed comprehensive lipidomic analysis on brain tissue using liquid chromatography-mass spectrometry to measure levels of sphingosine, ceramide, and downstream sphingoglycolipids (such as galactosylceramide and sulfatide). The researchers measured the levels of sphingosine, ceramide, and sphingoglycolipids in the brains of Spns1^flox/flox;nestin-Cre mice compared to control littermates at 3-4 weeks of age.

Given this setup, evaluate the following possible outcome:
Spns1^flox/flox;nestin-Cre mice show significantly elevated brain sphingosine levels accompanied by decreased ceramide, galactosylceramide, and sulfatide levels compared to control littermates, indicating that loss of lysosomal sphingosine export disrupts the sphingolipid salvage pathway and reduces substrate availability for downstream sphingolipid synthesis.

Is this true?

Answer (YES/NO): YES